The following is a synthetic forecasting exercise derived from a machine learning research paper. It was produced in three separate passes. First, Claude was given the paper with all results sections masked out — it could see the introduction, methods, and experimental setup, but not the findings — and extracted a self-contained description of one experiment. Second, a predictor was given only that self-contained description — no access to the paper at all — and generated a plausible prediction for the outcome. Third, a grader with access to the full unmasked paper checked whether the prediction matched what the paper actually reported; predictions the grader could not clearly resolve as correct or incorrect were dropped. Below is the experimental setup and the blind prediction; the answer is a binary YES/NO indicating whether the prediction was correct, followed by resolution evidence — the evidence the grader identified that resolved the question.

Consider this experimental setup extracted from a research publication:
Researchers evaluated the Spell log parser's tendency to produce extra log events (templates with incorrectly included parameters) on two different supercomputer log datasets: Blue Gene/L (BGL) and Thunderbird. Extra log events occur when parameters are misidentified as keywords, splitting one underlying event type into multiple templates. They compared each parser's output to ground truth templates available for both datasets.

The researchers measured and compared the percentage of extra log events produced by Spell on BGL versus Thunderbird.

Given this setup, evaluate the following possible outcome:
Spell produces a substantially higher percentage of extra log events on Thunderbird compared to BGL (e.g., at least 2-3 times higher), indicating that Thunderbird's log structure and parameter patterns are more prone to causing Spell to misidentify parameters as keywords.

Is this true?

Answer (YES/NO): NO